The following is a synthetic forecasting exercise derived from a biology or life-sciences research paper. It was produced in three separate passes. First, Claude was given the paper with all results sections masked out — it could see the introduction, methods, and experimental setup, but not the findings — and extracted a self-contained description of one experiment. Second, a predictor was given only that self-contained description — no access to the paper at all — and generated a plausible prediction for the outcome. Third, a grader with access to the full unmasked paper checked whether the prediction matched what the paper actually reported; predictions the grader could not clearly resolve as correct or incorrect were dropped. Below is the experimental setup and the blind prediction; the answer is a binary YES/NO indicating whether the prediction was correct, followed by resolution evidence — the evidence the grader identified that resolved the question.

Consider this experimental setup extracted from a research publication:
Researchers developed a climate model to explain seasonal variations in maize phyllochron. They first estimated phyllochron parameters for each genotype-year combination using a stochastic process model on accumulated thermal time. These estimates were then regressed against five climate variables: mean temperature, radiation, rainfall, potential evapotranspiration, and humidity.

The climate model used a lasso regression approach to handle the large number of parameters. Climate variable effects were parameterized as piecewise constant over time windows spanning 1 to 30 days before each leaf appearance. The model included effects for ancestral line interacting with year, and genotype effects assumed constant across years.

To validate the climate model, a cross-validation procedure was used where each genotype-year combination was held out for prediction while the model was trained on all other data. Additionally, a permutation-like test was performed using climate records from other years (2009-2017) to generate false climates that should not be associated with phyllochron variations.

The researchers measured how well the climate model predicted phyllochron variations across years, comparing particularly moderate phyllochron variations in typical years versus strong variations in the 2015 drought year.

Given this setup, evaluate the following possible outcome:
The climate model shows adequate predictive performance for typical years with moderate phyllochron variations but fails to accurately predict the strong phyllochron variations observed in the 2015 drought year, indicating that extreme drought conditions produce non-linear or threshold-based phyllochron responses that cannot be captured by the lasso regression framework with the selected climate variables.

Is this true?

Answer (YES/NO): NO